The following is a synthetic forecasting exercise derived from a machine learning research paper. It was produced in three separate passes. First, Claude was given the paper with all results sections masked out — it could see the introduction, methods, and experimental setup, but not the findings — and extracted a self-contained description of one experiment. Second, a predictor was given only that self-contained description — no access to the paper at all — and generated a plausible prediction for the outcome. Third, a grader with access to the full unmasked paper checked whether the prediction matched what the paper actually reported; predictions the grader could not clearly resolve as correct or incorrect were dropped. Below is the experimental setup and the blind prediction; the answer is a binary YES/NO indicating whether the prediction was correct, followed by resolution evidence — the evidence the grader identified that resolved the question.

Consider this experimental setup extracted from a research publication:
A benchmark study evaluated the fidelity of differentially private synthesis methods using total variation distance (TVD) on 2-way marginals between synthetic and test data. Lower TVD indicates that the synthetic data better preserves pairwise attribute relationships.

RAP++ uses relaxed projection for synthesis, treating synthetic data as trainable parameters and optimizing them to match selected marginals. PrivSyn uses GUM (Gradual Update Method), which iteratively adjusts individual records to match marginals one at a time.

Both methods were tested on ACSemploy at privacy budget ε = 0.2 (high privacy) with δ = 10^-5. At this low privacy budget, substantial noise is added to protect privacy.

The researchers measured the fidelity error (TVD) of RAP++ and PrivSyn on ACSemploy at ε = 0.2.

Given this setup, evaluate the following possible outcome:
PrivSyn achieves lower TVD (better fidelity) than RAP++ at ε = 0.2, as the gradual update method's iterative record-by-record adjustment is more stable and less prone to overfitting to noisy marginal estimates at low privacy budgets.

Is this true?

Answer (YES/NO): YES